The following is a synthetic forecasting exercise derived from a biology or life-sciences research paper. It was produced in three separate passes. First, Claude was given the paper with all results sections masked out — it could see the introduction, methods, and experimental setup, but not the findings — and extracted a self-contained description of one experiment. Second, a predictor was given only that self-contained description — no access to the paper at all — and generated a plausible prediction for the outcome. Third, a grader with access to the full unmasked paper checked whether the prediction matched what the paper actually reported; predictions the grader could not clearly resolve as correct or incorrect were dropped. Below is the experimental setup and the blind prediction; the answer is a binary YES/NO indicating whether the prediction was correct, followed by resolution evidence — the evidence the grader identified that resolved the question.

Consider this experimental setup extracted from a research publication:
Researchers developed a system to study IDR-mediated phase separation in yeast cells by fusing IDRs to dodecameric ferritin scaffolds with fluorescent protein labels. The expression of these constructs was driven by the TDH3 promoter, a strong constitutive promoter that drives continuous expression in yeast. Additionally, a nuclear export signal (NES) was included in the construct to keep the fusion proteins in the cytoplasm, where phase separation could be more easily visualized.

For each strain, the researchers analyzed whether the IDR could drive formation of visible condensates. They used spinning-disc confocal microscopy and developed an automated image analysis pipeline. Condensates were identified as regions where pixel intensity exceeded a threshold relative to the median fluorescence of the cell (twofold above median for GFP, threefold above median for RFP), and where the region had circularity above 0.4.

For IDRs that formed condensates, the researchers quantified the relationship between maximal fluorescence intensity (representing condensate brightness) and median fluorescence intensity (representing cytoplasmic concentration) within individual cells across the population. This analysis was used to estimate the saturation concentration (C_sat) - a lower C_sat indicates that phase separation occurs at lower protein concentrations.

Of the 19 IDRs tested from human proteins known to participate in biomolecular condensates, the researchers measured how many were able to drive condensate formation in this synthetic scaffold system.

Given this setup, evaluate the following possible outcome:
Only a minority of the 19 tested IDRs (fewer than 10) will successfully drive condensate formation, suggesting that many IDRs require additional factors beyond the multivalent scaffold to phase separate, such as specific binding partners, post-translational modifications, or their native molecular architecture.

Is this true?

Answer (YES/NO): NO